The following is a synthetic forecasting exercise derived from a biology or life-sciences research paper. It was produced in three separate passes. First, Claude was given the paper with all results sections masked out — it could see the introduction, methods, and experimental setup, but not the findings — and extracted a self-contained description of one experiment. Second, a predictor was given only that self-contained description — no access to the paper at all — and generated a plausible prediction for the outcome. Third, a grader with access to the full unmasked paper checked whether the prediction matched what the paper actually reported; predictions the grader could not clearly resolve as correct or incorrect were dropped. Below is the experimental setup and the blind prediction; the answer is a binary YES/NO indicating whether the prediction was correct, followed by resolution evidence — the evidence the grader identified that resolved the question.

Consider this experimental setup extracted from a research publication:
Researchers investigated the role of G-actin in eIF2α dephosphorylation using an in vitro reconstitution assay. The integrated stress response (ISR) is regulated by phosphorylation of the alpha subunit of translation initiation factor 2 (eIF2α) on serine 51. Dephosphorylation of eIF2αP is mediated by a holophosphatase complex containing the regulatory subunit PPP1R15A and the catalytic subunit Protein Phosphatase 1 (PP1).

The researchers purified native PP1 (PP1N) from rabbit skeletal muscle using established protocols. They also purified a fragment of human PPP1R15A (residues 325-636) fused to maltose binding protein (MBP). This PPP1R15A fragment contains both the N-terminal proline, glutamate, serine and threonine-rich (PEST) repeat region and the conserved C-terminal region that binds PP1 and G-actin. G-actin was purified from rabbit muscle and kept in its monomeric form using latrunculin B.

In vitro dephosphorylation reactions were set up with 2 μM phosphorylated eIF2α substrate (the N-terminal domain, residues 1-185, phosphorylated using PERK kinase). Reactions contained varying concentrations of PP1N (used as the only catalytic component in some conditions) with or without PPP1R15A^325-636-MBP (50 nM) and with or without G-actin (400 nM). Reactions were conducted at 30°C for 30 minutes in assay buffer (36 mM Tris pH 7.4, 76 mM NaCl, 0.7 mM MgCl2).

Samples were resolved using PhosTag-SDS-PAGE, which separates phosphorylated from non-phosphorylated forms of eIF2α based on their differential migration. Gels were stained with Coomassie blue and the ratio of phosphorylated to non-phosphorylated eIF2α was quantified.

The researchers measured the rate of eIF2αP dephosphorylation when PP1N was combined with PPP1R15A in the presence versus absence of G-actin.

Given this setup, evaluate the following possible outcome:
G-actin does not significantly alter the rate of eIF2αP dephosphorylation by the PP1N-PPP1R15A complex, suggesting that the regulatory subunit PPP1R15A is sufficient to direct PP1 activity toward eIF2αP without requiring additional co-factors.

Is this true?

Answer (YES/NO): NO